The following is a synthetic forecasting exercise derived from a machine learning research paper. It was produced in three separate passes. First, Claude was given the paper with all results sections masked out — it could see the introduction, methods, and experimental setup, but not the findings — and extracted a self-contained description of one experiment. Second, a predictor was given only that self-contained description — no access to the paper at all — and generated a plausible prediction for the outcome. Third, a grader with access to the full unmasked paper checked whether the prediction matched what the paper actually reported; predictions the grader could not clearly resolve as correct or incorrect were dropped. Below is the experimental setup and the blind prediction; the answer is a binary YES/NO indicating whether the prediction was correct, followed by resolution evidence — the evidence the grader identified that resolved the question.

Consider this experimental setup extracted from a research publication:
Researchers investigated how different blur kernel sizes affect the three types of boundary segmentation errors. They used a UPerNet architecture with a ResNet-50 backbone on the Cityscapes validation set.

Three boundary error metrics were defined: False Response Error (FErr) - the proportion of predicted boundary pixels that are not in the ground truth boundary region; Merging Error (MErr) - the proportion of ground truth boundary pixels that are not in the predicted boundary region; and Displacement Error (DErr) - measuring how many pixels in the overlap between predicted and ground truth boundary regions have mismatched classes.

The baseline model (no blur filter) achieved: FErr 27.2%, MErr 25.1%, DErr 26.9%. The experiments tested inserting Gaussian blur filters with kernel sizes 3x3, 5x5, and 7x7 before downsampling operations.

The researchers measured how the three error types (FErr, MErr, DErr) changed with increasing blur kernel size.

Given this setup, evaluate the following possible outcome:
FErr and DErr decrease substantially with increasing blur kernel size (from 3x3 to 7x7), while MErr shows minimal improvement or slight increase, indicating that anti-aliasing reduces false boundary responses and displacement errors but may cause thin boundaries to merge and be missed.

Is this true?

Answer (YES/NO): NO